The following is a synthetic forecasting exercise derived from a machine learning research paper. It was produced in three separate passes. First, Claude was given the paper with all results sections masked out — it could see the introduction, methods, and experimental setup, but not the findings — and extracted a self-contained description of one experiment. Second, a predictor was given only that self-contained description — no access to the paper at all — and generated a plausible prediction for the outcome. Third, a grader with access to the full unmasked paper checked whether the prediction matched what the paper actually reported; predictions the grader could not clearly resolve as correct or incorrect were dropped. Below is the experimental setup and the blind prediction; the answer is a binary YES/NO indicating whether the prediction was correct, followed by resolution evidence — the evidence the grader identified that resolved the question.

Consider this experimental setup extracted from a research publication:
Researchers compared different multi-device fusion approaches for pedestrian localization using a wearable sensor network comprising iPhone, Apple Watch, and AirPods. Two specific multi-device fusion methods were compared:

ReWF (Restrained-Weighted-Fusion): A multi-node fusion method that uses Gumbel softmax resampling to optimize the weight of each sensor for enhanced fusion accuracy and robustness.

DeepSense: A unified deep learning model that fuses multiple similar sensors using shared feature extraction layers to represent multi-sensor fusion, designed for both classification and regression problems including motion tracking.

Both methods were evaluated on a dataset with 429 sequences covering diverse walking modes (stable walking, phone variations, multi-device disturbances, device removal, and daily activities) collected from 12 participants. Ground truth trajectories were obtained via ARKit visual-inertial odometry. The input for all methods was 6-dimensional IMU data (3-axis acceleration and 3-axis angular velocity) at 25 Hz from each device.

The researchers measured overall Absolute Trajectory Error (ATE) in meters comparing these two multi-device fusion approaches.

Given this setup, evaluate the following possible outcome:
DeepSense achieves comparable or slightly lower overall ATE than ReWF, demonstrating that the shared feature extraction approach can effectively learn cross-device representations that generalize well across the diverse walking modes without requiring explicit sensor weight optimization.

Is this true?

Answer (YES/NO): NO